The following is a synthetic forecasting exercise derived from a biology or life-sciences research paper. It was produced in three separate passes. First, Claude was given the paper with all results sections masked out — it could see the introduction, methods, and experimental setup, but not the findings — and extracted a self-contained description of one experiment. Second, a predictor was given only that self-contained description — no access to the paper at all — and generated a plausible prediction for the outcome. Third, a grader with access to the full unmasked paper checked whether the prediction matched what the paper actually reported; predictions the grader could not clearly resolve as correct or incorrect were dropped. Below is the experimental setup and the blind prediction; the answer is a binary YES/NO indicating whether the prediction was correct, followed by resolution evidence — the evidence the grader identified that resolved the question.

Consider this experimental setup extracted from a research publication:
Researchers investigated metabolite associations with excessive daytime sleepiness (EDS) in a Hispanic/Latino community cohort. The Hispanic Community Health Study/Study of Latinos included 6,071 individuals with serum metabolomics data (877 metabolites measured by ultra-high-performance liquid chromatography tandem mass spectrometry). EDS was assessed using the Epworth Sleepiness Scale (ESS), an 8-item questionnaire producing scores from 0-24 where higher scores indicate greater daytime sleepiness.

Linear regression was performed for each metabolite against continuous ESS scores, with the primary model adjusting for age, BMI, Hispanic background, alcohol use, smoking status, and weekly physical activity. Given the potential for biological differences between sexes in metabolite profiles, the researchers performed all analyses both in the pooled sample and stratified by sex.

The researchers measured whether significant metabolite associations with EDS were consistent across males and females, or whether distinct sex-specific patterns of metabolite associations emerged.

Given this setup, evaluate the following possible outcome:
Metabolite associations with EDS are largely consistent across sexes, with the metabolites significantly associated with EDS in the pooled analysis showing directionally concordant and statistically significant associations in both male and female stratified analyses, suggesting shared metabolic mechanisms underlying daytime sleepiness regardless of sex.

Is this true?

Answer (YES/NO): NO